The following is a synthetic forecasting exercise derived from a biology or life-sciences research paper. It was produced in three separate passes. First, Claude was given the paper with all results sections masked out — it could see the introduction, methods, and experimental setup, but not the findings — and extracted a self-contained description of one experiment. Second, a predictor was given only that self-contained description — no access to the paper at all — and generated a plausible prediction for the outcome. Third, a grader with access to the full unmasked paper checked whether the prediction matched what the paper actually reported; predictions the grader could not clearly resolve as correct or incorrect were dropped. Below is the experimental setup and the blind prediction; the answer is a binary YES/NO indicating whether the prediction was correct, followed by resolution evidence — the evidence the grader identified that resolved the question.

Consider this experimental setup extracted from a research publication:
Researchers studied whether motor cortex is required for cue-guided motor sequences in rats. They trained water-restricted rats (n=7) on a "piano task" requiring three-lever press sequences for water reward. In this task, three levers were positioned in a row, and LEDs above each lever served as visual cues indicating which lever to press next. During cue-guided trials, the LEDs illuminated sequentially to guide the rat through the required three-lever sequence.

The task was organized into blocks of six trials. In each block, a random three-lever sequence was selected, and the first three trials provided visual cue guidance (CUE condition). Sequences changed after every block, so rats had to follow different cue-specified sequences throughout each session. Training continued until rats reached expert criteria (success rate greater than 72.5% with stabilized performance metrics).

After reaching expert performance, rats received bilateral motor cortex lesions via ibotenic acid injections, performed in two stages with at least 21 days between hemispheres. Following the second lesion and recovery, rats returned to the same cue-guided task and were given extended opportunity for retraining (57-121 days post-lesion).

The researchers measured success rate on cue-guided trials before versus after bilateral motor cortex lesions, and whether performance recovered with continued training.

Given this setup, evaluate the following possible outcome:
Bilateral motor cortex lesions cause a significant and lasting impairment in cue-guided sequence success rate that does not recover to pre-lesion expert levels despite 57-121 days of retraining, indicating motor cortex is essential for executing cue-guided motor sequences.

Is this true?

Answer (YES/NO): YES